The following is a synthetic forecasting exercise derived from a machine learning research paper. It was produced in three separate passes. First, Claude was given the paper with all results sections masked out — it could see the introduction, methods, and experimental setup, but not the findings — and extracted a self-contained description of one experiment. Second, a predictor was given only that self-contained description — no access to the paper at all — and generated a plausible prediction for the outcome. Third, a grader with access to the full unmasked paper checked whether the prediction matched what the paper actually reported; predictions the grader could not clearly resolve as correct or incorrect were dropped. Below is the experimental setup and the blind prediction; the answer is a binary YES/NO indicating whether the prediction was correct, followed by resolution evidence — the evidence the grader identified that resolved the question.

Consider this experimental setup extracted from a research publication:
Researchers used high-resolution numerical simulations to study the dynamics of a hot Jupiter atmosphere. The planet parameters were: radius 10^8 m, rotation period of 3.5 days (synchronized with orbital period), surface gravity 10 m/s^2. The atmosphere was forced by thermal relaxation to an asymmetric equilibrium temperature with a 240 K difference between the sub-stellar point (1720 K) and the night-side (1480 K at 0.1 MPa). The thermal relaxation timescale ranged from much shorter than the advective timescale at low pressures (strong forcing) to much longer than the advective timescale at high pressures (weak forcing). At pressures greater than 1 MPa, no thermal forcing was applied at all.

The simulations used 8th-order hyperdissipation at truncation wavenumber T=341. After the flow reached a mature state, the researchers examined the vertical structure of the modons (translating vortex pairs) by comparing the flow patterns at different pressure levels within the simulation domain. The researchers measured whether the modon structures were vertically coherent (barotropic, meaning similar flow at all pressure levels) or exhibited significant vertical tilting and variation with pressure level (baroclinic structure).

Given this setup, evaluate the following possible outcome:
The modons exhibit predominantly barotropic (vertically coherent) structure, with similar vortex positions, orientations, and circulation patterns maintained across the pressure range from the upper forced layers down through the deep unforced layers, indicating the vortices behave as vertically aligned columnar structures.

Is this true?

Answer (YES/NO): YES